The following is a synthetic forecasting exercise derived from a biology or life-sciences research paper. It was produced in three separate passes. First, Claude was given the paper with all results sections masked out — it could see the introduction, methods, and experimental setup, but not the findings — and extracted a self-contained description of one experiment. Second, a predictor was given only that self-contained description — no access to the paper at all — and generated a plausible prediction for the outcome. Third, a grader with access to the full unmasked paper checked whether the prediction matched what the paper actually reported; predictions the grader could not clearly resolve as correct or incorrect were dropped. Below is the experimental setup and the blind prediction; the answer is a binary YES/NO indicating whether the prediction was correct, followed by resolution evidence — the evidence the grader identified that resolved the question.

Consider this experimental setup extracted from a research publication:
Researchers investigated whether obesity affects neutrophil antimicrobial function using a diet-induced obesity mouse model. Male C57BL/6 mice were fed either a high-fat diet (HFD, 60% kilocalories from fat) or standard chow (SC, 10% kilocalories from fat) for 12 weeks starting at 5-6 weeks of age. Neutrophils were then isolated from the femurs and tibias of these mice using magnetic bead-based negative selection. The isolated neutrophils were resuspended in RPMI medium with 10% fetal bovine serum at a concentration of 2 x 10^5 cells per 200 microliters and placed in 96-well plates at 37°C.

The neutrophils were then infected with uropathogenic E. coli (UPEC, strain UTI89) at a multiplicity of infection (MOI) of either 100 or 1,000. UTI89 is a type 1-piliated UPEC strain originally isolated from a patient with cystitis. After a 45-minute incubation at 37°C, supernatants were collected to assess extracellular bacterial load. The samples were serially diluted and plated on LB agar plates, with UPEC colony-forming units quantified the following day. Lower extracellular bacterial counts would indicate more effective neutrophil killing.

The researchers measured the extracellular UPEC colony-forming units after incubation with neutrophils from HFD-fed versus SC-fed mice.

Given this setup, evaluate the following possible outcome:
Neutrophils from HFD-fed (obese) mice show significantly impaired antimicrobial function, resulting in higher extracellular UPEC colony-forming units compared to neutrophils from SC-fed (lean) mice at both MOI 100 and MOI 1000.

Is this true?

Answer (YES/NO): NO